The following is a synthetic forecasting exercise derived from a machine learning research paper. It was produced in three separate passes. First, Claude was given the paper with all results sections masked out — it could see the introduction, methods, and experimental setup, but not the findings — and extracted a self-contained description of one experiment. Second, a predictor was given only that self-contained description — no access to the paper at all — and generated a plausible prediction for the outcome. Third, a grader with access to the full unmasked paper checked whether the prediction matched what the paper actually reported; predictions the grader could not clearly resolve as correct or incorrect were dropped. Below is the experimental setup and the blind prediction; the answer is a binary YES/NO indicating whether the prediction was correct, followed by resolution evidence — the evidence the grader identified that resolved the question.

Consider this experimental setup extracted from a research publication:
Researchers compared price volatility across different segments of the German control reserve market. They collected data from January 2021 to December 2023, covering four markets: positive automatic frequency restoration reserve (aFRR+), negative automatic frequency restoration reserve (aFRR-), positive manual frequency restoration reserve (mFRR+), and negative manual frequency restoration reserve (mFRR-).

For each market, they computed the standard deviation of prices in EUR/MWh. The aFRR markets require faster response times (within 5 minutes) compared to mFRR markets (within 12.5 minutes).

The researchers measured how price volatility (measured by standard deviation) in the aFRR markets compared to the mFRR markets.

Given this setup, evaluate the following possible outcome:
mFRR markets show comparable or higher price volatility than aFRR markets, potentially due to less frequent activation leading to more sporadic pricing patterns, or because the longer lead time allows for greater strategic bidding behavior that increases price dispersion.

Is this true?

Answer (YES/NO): NO